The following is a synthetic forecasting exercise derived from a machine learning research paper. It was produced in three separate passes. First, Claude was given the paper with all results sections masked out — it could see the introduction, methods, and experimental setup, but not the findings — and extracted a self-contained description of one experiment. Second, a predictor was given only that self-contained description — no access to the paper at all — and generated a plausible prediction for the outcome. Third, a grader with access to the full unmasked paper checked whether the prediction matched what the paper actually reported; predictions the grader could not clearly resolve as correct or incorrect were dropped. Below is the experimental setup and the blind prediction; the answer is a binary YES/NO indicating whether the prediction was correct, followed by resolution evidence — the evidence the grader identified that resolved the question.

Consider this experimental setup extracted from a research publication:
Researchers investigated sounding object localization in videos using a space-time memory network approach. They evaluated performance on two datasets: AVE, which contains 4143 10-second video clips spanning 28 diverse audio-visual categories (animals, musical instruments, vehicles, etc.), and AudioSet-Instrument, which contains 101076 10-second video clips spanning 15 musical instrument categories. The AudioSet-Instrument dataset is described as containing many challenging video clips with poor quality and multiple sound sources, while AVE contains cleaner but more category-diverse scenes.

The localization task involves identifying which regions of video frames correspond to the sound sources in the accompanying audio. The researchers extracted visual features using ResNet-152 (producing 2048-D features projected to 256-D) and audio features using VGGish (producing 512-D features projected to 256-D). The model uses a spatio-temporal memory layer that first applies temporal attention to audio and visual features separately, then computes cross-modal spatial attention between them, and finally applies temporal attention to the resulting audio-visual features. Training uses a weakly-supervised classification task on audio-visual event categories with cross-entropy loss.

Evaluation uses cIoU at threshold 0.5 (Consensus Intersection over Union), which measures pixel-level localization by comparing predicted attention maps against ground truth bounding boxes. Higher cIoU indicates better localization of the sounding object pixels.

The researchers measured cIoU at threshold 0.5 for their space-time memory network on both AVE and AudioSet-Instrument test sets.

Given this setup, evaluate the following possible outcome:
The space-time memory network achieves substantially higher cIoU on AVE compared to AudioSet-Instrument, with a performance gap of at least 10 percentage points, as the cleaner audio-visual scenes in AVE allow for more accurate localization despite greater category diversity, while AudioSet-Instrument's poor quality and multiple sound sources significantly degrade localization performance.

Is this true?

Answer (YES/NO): NO